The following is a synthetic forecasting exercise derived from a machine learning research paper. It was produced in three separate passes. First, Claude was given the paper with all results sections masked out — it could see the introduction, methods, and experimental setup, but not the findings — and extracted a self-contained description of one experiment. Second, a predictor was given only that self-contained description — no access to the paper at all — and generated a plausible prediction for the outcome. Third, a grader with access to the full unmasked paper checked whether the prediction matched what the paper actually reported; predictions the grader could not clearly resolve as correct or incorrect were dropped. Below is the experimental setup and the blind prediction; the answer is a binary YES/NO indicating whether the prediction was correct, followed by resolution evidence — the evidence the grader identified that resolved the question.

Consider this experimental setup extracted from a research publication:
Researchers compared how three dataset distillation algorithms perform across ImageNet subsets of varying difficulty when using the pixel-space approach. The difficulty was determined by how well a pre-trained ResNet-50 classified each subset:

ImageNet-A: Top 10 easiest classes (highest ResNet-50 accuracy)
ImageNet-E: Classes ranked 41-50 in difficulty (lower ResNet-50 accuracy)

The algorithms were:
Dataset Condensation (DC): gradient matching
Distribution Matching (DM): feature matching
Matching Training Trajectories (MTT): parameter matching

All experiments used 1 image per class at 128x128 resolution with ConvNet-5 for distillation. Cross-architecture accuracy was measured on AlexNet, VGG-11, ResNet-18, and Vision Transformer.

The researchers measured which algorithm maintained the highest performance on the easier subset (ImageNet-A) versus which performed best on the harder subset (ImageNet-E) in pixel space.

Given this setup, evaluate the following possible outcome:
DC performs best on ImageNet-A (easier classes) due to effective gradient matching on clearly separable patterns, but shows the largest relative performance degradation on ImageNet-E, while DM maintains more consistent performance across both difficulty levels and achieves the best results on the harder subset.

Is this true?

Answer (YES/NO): NO